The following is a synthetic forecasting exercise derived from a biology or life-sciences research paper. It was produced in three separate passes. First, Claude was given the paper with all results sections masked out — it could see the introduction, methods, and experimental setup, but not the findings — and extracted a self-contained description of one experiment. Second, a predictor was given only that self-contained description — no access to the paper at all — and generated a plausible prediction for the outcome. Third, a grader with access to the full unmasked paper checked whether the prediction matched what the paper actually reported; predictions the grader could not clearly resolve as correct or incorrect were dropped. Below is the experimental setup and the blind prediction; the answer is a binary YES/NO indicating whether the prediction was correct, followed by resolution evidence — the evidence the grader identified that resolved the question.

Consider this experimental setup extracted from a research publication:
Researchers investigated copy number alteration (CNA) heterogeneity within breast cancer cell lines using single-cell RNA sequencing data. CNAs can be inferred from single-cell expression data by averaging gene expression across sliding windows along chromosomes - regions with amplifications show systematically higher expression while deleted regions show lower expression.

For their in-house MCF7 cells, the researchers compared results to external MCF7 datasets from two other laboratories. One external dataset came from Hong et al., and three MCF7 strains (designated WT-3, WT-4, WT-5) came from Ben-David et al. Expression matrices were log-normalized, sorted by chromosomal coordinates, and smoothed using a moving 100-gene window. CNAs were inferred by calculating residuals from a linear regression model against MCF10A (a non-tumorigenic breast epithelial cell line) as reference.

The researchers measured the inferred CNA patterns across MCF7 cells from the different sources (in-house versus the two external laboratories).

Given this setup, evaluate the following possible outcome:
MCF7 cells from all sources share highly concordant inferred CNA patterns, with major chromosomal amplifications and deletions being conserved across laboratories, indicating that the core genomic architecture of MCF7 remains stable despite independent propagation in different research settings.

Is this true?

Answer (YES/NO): YES